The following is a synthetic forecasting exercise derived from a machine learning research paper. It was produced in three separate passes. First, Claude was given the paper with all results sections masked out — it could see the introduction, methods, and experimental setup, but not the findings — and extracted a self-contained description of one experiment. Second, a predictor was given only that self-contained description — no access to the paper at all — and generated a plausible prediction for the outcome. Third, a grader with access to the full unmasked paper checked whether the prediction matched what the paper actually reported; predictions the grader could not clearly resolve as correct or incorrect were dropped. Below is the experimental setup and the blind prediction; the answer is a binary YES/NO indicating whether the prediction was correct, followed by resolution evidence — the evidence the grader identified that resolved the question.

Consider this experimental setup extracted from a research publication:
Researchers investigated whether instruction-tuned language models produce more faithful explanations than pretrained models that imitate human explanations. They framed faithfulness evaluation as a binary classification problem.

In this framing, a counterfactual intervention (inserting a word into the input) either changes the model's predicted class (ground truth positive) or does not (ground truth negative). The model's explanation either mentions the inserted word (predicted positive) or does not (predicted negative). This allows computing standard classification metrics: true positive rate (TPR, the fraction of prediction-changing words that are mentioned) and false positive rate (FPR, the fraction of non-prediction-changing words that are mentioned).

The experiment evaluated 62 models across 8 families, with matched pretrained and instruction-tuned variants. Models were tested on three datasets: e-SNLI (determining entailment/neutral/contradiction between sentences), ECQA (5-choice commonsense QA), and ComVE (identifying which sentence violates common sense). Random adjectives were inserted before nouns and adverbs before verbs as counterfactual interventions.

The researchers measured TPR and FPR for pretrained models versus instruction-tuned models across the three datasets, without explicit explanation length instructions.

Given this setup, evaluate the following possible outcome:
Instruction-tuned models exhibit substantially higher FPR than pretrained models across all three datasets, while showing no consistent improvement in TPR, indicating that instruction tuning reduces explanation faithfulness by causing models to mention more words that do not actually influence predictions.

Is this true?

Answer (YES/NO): NO